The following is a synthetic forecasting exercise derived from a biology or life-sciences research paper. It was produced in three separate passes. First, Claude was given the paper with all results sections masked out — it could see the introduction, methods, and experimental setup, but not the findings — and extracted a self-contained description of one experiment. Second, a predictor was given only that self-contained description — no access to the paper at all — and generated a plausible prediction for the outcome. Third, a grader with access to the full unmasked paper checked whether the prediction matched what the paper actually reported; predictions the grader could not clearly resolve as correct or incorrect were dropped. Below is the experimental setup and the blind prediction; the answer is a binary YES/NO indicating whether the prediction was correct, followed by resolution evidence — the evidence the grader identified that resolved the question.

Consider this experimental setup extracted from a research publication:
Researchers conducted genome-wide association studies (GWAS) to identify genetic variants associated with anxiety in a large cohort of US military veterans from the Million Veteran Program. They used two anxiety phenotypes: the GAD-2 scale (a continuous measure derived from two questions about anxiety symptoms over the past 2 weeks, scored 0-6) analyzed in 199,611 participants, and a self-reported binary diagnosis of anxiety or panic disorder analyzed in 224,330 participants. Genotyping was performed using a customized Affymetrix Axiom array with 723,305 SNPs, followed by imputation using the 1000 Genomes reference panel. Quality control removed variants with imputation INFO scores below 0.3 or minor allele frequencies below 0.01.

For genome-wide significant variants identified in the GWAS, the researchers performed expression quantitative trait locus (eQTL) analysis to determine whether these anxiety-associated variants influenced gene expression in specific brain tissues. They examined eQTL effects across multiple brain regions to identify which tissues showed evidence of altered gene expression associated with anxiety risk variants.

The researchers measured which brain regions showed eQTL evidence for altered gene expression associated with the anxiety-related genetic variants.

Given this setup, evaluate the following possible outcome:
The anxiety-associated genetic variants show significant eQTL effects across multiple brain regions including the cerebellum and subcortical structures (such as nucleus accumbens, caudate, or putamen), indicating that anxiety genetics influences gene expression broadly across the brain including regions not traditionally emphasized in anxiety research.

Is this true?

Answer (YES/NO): YES